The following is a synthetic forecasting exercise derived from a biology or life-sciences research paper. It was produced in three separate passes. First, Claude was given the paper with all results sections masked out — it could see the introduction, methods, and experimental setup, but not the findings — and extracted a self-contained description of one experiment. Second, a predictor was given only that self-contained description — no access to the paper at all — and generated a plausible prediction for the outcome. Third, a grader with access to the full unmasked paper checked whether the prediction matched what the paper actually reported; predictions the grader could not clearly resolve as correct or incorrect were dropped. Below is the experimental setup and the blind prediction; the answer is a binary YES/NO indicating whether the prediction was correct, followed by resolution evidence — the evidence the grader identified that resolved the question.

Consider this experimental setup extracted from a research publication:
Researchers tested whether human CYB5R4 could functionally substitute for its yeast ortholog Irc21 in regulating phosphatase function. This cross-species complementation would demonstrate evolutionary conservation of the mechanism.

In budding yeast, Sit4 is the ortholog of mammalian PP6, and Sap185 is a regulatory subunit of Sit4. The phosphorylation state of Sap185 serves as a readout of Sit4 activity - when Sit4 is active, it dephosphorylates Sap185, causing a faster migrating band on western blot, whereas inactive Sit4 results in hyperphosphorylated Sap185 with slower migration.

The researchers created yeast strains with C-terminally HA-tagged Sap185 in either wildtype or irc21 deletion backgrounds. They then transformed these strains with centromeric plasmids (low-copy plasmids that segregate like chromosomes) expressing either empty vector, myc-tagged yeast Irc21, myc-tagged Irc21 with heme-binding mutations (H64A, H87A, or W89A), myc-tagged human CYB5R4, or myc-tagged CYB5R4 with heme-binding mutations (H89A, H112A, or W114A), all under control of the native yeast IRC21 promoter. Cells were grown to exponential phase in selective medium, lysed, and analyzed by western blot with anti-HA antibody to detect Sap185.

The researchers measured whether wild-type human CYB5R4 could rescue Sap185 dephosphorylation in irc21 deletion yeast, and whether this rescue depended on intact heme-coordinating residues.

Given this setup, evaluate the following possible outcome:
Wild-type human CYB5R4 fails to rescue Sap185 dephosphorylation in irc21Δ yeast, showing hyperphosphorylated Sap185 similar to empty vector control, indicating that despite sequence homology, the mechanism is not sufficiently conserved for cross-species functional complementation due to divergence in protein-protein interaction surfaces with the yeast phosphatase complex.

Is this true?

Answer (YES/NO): NO